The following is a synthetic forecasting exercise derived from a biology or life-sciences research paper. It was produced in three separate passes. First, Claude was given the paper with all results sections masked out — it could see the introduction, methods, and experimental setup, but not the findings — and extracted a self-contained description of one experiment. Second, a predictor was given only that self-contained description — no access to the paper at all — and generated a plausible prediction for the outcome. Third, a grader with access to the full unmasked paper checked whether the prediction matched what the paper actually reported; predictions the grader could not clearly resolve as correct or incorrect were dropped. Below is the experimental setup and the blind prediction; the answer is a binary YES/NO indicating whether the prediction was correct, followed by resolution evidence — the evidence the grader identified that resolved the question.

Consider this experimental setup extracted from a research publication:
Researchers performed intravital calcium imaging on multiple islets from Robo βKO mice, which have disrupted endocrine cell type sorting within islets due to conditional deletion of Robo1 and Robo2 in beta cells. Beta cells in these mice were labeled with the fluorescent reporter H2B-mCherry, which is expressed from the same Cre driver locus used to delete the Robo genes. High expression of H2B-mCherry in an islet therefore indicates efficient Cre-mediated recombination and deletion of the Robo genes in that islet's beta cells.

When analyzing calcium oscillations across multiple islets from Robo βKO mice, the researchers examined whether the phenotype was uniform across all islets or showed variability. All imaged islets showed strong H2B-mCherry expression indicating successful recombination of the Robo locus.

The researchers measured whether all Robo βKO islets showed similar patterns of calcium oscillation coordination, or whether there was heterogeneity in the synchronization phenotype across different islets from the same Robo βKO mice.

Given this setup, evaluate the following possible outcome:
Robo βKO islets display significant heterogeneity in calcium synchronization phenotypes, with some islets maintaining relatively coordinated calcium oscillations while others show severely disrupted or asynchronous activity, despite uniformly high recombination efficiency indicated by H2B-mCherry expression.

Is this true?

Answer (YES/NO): YES